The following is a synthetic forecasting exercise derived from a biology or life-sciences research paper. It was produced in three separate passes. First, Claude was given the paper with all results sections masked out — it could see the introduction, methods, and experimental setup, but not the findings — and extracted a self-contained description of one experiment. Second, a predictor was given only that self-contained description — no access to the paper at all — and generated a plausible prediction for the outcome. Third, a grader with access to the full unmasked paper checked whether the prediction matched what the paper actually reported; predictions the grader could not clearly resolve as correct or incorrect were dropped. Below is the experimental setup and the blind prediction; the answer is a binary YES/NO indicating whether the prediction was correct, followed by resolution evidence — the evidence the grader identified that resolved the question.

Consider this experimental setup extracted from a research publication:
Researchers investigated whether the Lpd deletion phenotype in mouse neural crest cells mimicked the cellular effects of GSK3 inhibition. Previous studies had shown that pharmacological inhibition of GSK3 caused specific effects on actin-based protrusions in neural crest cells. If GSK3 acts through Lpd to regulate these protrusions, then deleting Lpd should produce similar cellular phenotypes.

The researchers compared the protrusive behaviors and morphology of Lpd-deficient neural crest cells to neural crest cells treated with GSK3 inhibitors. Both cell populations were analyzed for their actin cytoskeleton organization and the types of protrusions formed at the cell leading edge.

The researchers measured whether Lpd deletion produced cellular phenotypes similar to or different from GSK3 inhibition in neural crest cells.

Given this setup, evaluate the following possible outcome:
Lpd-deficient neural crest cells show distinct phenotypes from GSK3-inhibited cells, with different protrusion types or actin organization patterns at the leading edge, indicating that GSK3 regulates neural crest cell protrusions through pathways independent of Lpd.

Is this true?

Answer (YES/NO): NO